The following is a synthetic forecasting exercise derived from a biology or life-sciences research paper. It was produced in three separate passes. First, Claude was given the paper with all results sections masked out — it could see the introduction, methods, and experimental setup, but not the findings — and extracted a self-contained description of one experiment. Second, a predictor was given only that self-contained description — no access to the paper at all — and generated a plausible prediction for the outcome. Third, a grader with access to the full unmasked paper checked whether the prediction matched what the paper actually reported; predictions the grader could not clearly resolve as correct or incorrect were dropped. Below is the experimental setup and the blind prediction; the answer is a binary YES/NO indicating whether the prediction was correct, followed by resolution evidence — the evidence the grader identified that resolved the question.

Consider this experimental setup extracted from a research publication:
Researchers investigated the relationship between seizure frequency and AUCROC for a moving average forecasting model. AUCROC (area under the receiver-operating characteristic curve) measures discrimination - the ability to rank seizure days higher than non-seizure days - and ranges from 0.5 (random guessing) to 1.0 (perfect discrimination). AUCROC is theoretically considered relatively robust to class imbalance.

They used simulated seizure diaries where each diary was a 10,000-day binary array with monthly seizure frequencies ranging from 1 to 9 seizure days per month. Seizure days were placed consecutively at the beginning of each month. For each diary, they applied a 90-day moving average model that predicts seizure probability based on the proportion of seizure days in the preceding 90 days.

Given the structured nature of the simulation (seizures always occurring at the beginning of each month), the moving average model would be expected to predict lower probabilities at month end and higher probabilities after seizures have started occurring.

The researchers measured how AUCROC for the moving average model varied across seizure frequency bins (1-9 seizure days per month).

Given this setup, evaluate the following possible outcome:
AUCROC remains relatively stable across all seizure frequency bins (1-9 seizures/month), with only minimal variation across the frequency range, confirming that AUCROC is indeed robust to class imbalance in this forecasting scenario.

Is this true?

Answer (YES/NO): YES